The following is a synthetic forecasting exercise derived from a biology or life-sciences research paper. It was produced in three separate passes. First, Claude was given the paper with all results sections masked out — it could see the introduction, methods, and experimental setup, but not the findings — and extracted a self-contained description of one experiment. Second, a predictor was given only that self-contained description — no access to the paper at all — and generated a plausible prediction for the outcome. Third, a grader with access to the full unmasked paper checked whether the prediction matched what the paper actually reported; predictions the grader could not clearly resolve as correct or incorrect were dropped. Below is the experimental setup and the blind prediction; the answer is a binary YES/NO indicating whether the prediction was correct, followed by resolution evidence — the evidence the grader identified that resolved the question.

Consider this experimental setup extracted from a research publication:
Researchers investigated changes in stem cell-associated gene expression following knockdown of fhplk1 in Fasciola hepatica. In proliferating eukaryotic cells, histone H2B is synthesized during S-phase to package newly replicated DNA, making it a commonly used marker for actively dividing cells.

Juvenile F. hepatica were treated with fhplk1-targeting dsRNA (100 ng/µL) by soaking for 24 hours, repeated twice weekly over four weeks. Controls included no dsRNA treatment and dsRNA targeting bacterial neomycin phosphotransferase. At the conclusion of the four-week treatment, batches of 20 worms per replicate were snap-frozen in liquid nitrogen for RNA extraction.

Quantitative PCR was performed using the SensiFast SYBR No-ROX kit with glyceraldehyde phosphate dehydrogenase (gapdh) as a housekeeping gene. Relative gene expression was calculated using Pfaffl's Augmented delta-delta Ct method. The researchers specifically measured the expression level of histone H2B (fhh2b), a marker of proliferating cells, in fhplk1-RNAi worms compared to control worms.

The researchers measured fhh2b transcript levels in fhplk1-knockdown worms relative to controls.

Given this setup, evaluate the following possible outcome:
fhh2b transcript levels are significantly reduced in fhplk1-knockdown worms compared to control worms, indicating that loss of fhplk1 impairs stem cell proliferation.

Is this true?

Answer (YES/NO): NO